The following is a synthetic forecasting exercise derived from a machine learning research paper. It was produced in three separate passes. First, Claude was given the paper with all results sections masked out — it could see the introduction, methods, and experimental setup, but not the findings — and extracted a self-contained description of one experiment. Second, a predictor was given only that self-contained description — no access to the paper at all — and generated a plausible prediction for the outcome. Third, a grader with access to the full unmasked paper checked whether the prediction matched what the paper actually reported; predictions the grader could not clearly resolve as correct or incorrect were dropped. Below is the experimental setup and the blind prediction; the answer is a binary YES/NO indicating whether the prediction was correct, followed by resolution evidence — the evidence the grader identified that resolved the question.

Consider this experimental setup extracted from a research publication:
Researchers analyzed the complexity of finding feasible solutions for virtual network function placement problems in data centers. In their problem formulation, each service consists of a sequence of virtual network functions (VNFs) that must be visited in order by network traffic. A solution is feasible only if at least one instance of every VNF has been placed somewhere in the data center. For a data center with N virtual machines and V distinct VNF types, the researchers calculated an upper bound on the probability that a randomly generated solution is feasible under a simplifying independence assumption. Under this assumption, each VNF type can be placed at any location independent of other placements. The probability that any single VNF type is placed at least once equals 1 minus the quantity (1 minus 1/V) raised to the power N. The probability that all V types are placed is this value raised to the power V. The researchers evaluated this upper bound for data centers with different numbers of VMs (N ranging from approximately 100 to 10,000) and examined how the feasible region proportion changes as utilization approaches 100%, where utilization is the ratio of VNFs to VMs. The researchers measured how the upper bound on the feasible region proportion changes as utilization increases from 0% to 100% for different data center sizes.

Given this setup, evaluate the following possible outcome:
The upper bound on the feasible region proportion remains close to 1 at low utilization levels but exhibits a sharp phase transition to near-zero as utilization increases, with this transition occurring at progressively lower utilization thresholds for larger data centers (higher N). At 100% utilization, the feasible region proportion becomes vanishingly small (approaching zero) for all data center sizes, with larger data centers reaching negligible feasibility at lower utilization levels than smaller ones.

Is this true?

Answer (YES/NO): NO